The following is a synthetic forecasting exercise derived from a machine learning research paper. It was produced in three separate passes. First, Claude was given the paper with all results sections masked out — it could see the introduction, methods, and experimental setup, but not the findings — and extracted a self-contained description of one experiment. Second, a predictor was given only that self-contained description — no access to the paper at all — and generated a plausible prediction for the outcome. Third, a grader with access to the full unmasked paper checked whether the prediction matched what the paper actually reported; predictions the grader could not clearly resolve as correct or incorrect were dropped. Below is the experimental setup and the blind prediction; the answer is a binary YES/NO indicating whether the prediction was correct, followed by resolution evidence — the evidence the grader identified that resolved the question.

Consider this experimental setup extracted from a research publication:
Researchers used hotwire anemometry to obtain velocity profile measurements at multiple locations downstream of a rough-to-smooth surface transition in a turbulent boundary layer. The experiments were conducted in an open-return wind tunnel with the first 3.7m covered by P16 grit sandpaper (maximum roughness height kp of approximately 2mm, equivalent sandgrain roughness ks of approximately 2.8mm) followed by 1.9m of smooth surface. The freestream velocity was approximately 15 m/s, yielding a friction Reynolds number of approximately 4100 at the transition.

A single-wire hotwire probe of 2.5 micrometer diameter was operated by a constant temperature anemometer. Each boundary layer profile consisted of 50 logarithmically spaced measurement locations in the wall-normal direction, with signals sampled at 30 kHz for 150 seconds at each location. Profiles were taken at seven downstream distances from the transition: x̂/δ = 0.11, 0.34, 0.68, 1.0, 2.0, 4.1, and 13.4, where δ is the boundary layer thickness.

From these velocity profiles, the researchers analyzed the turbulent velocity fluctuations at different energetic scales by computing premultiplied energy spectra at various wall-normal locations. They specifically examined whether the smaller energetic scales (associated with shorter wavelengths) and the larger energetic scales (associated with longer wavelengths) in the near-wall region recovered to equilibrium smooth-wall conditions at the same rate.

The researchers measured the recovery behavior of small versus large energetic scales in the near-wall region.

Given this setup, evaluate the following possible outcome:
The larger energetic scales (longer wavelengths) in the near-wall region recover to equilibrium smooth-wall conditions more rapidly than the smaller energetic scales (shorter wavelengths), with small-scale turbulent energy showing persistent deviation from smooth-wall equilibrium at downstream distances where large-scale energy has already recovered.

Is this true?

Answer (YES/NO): NO